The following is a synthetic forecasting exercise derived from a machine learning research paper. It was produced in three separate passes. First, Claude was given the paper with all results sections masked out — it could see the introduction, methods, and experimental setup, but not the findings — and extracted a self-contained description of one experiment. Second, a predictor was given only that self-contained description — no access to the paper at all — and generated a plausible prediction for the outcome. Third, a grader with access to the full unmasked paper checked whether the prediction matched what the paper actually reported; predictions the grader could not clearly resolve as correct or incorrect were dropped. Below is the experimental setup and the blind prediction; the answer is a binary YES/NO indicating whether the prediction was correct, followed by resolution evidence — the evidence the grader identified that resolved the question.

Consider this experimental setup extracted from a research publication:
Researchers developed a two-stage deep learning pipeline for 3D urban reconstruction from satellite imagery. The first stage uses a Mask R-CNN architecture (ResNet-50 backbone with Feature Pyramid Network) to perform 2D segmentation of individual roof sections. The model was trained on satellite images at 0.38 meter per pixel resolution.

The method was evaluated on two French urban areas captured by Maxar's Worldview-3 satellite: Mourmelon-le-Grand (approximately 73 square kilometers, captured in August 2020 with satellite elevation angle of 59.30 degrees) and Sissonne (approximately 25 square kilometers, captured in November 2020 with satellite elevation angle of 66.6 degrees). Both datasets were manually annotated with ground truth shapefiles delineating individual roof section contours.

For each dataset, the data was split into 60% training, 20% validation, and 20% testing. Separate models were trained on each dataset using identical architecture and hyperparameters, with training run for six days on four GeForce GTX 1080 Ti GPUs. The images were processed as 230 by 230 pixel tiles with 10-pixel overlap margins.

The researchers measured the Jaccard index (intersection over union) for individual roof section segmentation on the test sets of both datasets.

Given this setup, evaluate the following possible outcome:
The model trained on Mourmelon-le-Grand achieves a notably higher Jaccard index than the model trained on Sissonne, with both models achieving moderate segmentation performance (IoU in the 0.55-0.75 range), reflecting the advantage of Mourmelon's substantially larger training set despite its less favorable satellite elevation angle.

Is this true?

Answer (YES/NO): NO